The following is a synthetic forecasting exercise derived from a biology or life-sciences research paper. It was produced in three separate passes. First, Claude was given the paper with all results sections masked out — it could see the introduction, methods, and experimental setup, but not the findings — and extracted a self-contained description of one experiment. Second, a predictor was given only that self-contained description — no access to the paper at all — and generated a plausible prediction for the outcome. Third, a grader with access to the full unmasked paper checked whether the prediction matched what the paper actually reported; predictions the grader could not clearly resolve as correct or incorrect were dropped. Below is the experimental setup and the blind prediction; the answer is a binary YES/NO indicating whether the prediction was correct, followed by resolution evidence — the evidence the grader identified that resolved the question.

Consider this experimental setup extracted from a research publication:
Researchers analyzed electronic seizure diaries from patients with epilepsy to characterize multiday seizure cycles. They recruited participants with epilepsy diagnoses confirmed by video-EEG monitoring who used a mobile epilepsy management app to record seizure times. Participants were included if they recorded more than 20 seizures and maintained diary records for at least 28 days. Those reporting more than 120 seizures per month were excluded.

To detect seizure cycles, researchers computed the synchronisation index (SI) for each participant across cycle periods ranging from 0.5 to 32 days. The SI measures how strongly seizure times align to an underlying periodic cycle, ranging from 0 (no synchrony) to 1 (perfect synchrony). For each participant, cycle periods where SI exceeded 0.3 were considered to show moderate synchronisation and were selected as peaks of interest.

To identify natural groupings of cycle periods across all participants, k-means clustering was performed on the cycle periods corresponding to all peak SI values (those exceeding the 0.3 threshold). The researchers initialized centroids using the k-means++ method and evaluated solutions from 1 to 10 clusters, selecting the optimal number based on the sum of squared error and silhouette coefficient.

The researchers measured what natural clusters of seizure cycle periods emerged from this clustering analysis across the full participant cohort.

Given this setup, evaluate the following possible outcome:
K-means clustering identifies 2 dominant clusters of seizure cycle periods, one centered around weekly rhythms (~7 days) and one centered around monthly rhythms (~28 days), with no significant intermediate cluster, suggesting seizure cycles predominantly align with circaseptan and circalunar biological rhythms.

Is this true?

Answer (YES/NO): NO